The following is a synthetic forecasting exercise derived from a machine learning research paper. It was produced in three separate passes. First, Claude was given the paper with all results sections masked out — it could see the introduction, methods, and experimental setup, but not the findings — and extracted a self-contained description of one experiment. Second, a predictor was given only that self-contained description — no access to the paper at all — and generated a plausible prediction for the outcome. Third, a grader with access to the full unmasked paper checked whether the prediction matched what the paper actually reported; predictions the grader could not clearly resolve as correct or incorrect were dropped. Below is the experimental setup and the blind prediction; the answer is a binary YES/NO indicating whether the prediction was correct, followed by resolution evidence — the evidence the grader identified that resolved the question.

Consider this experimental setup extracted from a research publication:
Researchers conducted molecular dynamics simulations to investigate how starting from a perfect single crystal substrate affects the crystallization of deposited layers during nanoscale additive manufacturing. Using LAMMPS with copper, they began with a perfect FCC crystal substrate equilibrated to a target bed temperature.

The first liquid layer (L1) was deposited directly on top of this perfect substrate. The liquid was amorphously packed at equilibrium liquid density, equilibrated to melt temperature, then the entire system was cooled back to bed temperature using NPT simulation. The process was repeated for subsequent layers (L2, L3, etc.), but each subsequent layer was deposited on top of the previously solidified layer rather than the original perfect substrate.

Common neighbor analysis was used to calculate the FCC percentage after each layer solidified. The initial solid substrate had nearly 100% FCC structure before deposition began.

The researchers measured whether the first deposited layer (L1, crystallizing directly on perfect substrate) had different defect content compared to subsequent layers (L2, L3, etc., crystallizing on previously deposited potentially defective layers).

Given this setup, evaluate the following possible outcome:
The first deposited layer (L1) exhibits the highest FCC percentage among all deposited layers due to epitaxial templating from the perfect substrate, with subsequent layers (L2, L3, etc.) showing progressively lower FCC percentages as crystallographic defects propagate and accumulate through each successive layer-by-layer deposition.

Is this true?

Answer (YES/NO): NO